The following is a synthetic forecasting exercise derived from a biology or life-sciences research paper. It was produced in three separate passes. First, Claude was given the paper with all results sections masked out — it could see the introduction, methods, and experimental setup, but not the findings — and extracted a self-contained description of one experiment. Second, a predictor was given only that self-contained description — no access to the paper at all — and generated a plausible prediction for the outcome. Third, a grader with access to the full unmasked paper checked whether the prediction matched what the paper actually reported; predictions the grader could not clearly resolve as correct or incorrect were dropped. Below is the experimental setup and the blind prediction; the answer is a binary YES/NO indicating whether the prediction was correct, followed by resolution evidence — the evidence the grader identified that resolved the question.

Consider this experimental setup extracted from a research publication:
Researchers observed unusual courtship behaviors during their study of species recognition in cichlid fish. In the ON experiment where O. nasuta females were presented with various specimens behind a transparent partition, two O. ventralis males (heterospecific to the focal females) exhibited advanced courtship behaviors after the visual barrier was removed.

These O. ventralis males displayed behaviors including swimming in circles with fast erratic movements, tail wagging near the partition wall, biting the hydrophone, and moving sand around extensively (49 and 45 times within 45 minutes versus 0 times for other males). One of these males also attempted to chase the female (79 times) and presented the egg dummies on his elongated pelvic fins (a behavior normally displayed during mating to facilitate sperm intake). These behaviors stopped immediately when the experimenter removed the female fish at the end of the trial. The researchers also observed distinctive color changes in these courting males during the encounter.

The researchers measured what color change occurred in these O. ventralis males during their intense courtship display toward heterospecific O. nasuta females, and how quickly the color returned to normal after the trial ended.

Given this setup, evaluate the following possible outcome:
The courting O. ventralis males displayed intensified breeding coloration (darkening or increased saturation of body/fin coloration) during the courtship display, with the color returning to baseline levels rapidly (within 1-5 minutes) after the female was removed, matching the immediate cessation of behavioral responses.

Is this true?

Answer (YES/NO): NO